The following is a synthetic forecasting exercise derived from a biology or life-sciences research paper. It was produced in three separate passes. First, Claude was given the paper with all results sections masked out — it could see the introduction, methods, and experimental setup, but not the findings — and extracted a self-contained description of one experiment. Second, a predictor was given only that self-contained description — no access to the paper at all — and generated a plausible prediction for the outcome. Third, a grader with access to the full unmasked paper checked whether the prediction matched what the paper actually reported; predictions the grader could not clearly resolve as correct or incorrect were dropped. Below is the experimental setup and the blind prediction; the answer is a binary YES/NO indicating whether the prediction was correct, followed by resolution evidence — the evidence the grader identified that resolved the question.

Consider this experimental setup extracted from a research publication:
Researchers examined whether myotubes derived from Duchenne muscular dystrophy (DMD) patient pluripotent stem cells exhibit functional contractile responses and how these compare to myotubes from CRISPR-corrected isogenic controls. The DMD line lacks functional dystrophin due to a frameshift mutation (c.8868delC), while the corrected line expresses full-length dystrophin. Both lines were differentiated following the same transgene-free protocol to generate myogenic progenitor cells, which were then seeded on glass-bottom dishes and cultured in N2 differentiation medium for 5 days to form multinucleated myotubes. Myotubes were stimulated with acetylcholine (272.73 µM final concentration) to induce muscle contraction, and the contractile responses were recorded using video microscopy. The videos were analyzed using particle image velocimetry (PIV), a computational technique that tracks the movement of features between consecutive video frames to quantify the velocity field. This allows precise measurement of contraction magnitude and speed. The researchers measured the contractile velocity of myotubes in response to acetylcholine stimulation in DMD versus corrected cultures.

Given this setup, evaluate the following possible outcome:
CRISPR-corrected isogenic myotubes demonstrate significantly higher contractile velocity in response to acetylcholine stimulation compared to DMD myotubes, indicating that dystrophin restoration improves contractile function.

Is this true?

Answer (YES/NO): YES